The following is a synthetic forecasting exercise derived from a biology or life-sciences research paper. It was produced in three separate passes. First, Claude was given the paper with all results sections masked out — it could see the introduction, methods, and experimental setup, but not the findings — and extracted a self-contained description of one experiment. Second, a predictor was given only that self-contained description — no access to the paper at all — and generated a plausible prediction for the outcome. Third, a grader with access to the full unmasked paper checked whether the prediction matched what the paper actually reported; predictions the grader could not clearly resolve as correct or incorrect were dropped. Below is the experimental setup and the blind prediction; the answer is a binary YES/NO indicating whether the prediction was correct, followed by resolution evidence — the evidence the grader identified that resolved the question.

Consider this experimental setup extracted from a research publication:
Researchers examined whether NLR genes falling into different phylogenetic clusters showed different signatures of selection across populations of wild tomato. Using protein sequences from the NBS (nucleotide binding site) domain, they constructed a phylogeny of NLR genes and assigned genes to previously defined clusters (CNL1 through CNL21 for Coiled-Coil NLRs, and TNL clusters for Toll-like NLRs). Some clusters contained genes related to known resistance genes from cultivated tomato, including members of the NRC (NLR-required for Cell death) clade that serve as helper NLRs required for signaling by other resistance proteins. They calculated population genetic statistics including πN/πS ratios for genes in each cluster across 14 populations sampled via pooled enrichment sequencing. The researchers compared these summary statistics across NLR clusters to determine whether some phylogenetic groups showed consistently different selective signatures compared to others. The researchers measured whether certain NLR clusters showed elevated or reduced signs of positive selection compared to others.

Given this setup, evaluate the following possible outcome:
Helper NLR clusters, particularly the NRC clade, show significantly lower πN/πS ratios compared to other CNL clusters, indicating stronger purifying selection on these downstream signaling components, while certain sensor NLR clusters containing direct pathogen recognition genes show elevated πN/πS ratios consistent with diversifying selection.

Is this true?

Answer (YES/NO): YES